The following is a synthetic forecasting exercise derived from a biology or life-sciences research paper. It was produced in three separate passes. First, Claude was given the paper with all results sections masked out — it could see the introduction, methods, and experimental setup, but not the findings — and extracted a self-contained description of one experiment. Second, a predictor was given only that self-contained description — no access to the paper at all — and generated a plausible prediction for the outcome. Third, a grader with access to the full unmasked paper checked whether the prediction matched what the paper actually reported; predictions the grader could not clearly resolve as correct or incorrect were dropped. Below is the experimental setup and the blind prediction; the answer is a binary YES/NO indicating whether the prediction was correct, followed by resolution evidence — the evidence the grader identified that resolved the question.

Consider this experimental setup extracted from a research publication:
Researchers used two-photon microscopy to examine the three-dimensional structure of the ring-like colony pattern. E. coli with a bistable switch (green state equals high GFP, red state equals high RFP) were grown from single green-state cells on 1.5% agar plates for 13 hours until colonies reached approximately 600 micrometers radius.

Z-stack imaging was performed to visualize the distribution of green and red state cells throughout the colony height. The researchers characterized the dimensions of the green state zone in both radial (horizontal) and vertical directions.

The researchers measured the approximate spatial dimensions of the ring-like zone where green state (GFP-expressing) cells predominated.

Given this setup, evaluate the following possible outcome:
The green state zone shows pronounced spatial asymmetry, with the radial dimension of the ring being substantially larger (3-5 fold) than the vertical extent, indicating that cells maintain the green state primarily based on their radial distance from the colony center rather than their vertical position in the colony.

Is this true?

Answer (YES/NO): YES